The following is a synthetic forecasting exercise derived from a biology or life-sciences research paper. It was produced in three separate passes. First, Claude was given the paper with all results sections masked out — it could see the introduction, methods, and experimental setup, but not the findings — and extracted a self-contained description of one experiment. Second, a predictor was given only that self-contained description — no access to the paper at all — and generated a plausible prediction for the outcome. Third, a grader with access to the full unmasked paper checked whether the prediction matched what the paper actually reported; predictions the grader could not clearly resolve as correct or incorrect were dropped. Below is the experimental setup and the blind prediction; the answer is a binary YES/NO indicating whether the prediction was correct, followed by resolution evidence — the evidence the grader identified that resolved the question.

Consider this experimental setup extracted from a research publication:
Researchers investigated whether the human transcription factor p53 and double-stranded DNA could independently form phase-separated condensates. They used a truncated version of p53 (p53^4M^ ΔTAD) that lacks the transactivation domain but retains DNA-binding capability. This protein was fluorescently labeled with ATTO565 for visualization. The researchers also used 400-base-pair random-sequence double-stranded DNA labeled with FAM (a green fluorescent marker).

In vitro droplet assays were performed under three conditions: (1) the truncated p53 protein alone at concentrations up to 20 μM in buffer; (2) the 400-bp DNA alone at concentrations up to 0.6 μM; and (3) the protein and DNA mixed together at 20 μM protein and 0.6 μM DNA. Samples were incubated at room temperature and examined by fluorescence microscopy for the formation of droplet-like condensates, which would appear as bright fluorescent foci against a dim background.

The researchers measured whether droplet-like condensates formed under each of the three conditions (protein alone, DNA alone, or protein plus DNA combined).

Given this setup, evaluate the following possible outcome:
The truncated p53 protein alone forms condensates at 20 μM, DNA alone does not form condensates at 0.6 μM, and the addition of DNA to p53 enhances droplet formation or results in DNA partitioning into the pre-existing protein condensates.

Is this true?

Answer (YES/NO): NO